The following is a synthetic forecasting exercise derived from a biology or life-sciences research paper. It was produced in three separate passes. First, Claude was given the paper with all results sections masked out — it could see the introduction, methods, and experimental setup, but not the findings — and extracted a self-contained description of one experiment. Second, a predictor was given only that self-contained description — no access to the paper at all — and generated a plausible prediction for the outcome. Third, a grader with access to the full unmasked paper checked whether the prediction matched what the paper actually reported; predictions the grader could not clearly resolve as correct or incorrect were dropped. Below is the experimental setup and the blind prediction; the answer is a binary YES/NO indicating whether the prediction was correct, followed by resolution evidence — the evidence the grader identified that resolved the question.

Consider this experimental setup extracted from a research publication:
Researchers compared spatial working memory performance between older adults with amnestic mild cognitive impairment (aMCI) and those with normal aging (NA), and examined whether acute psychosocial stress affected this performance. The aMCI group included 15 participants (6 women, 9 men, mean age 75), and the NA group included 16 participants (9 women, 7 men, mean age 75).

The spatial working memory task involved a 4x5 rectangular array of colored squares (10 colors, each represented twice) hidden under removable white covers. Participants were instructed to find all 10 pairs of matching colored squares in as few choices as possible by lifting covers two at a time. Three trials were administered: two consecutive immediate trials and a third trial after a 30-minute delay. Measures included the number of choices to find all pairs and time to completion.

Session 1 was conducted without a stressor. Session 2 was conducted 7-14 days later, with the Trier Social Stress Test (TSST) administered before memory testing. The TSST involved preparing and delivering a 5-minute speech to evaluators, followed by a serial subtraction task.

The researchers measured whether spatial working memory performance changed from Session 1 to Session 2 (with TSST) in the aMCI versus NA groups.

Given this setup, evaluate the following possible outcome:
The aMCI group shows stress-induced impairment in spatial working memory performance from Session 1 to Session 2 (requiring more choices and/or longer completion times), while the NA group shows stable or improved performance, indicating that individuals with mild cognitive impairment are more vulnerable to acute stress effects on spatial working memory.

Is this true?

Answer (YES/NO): NO